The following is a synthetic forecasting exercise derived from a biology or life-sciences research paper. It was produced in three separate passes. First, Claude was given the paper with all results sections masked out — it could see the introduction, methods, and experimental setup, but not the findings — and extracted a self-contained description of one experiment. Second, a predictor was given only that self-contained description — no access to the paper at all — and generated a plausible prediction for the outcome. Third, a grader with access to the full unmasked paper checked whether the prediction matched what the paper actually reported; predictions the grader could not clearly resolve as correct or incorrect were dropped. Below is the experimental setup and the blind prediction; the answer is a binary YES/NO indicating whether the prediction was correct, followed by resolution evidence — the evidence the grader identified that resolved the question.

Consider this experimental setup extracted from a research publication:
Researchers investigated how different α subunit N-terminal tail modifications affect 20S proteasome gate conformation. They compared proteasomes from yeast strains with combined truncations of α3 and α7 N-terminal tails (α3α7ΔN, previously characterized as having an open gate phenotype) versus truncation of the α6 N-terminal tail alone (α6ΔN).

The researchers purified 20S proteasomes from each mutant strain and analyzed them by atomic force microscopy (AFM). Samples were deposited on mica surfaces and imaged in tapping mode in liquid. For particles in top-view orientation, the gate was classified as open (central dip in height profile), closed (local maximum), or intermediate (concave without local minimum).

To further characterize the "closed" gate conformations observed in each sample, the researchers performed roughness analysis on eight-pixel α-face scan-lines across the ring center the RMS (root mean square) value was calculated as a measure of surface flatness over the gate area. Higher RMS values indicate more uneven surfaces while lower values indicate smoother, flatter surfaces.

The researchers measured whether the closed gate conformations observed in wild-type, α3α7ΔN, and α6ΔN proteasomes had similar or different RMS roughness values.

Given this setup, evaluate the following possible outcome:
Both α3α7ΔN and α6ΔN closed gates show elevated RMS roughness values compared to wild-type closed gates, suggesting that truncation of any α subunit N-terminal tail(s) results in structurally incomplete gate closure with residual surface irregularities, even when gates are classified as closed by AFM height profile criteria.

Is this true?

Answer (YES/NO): NO